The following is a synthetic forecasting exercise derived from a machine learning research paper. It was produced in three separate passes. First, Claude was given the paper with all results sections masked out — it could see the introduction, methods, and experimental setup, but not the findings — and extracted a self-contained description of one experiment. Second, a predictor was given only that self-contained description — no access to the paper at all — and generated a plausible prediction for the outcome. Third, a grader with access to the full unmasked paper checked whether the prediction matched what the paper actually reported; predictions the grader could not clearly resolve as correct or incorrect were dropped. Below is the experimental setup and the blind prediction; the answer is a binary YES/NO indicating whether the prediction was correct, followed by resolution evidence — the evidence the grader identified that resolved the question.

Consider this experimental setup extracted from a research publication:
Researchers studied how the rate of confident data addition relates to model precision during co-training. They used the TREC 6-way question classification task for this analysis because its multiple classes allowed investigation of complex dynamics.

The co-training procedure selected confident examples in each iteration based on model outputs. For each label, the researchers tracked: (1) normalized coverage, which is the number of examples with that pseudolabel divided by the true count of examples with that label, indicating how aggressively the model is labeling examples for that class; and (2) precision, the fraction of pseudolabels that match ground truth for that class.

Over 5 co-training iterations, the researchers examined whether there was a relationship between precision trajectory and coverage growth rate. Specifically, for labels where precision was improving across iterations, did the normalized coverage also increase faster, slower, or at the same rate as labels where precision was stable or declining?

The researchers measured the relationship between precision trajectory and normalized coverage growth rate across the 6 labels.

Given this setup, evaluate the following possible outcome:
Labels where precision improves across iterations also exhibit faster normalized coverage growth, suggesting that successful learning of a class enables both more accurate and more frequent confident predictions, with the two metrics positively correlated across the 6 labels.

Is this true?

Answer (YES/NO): YES